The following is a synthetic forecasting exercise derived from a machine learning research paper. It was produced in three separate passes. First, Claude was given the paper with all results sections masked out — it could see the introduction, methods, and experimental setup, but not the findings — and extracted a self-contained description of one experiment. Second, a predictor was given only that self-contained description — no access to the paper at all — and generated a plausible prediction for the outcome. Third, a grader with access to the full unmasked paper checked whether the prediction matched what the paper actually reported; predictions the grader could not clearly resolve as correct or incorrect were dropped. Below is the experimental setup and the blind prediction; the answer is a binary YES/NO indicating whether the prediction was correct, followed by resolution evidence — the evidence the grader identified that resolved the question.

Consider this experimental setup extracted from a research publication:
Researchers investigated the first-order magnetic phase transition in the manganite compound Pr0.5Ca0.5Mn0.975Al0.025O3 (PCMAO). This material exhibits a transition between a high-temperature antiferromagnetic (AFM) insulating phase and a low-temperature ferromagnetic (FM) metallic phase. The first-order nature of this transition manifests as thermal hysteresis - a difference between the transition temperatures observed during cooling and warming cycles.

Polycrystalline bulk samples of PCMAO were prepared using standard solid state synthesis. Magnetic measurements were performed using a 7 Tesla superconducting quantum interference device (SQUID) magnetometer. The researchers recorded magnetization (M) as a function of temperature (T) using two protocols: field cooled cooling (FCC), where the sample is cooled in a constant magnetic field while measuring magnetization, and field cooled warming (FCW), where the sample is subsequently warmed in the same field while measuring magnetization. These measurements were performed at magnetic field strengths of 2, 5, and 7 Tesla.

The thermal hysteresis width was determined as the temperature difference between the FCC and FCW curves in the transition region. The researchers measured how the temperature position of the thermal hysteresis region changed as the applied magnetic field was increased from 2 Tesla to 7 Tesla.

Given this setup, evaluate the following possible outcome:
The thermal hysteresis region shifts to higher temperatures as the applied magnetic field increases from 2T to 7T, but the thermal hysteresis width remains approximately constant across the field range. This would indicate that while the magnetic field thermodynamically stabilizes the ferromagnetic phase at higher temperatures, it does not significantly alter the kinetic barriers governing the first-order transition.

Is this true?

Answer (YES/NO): NO